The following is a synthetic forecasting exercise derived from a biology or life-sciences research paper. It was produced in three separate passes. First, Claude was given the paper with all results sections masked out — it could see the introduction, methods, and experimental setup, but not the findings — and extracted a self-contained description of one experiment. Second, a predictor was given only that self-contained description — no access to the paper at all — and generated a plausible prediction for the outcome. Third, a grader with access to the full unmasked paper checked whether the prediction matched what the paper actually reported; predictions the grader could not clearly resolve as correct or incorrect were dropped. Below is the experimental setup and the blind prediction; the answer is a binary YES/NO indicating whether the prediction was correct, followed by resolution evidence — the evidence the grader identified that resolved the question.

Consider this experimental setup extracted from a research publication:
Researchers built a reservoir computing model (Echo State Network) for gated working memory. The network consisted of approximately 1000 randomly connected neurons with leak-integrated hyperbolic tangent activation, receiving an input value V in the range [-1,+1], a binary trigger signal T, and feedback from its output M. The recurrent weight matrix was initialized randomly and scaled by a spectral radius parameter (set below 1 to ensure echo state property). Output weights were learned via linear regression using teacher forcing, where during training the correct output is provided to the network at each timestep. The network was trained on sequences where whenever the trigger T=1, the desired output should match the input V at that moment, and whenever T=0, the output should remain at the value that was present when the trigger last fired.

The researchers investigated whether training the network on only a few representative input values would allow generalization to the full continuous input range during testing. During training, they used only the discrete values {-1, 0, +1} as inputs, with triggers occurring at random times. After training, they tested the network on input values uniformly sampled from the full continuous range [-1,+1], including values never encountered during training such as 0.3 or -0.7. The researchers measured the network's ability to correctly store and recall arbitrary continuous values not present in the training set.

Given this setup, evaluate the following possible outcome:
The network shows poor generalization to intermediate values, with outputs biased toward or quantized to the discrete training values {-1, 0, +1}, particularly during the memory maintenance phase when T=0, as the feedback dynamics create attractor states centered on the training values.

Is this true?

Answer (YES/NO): NO